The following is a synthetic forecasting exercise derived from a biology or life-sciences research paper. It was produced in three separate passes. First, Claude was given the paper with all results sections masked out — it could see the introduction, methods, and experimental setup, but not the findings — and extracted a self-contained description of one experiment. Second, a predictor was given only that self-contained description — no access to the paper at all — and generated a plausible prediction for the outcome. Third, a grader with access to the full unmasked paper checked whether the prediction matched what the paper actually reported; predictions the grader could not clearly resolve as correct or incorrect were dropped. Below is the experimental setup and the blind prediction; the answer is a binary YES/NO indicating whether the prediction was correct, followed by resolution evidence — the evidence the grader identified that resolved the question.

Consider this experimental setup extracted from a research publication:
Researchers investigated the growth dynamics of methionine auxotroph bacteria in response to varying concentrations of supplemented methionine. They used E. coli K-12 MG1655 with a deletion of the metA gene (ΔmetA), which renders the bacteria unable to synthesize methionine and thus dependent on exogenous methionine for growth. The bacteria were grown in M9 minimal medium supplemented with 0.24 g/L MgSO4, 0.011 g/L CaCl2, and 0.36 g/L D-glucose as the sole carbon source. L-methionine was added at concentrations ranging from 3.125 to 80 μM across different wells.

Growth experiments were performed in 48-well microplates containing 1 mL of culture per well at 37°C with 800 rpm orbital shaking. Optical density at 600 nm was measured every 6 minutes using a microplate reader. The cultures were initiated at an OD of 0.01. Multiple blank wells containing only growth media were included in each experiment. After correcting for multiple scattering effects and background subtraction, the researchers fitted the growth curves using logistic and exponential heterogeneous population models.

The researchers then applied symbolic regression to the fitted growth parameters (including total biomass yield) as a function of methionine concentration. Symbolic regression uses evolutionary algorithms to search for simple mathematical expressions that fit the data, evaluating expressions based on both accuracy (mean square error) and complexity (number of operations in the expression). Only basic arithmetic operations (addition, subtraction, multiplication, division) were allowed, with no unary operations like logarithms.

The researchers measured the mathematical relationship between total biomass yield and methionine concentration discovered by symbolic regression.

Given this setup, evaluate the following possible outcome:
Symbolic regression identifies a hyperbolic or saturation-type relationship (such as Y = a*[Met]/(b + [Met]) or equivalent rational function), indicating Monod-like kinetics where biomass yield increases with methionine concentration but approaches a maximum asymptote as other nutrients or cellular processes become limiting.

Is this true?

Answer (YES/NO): YES